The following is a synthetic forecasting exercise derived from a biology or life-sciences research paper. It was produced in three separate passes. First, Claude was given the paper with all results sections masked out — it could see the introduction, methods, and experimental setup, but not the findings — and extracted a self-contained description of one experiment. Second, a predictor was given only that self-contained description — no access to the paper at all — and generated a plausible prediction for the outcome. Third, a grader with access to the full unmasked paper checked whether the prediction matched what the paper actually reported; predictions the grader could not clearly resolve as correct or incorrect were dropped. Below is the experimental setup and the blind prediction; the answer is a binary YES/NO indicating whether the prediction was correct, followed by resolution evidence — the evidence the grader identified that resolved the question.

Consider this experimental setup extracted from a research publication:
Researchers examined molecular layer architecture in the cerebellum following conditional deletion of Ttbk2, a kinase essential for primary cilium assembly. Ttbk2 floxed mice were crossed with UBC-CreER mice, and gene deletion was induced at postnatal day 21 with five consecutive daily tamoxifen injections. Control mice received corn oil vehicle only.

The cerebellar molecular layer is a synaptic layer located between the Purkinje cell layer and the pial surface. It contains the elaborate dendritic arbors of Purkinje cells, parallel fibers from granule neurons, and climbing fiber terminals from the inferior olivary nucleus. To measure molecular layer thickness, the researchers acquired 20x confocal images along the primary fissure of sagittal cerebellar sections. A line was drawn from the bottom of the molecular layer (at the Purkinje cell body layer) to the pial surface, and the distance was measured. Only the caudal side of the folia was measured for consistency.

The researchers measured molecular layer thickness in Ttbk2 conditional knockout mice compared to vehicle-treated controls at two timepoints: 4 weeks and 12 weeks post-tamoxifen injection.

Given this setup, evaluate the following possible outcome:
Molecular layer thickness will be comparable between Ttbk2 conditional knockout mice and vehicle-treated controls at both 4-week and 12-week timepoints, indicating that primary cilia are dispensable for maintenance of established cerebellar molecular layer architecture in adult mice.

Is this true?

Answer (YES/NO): NO